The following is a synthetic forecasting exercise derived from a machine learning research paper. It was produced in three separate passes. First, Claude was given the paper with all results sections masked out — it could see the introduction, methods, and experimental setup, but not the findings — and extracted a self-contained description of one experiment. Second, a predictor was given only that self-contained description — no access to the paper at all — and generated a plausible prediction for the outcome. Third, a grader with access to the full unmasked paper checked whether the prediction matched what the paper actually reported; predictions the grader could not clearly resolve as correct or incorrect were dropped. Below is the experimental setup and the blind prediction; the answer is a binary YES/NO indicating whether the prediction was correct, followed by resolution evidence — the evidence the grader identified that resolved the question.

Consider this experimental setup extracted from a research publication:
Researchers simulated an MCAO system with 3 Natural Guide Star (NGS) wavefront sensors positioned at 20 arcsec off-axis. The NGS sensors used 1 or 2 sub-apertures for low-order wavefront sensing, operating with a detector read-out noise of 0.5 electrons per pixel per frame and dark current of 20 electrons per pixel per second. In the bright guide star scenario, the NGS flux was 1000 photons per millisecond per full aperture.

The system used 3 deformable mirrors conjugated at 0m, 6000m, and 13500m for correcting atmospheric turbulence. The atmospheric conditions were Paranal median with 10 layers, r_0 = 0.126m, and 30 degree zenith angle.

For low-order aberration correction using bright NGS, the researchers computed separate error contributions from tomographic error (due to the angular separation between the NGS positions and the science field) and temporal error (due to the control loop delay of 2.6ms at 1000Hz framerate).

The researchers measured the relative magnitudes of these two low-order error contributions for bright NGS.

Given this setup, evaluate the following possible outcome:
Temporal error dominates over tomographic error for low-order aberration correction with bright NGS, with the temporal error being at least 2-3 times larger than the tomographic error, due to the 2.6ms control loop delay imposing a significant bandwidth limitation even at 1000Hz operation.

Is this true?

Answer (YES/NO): NO